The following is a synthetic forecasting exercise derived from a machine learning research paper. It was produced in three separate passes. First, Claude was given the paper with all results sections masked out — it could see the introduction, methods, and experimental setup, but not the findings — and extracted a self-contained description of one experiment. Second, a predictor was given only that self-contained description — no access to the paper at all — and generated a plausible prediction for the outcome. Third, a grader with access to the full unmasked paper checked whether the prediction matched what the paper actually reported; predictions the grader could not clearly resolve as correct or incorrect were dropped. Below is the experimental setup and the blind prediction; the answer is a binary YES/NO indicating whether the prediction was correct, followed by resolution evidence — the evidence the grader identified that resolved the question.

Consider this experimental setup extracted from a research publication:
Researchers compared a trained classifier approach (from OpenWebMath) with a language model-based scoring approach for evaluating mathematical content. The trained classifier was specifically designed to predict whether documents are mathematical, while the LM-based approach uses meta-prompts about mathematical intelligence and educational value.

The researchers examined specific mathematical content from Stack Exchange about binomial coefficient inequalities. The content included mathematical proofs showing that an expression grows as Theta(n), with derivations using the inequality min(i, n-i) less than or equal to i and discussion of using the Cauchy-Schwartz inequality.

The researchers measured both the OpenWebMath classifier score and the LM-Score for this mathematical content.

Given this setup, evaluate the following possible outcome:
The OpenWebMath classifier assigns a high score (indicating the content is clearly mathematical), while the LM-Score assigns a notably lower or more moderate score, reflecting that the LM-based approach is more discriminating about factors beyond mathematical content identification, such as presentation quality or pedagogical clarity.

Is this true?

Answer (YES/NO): NO